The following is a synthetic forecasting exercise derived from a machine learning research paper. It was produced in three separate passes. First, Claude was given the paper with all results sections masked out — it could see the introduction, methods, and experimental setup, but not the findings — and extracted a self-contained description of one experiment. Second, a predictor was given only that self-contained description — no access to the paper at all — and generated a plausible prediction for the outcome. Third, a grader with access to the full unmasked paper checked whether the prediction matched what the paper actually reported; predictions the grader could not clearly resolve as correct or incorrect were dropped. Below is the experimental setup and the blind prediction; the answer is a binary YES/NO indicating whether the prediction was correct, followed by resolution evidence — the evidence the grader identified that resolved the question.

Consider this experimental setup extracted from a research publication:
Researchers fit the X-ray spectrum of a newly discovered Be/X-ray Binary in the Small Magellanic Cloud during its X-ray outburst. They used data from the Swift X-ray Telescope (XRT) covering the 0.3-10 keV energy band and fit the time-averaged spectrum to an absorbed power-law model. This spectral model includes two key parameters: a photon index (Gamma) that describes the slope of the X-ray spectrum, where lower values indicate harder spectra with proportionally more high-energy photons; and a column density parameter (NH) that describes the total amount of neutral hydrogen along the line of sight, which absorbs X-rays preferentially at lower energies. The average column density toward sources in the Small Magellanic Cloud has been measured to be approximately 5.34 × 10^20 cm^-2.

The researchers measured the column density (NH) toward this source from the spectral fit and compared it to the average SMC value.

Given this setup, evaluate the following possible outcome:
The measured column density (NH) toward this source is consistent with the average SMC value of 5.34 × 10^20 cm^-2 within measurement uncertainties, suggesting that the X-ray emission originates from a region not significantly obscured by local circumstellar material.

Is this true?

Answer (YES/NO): NO